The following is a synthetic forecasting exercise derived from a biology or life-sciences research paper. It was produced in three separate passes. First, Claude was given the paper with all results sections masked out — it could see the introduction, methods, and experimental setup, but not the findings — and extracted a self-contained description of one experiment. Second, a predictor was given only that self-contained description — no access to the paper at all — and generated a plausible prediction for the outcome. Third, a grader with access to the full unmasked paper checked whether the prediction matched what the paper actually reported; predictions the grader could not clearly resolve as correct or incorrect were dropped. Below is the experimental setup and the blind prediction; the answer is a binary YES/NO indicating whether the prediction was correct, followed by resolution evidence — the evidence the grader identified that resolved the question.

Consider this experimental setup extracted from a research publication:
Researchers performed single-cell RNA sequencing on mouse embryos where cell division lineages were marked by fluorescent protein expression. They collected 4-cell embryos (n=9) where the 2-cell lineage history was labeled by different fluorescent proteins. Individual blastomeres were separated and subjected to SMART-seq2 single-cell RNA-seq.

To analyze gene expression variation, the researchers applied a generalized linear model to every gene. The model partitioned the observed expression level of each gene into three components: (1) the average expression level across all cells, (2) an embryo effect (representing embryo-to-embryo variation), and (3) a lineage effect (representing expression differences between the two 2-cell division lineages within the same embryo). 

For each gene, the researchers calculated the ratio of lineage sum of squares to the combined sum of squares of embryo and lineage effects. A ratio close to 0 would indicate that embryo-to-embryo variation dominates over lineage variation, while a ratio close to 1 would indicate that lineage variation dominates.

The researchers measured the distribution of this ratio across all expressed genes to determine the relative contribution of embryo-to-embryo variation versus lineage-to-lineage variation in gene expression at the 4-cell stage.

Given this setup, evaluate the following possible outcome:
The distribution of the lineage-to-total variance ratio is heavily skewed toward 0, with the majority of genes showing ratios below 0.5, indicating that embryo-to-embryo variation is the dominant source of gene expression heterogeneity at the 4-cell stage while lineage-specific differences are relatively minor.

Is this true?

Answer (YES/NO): NO